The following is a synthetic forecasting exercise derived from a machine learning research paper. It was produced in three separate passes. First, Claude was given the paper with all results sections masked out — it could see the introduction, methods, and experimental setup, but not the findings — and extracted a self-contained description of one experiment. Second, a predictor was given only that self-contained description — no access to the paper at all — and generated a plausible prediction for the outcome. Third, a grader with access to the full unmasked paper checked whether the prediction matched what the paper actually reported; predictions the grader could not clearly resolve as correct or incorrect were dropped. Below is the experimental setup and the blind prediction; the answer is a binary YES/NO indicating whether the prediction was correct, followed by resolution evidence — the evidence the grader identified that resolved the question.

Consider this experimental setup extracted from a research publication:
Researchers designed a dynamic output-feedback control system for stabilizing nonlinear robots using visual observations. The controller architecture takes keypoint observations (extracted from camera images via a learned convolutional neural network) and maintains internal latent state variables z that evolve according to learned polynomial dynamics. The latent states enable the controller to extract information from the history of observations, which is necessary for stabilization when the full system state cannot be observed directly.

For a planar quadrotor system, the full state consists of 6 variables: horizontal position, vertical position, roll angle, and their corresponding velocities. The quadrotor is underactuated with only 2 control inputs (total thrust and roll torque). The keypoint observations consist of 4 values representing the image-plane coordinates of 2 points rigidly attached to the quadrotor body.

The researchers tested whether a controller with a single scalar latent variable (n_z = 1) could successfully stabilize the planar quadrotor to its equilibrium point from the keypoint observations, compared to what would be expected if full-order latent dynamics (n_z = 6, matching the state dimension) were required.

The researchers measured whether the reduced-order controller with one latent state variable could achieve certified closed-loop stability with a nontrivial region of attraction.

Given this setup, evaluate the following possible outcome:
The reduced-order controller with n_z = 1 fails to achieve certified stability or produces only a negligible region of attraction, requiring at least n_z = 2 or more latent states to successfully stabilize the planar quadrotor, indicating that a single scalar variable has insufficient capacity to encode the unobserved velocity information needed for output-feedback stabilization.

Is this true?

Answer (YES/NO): NO